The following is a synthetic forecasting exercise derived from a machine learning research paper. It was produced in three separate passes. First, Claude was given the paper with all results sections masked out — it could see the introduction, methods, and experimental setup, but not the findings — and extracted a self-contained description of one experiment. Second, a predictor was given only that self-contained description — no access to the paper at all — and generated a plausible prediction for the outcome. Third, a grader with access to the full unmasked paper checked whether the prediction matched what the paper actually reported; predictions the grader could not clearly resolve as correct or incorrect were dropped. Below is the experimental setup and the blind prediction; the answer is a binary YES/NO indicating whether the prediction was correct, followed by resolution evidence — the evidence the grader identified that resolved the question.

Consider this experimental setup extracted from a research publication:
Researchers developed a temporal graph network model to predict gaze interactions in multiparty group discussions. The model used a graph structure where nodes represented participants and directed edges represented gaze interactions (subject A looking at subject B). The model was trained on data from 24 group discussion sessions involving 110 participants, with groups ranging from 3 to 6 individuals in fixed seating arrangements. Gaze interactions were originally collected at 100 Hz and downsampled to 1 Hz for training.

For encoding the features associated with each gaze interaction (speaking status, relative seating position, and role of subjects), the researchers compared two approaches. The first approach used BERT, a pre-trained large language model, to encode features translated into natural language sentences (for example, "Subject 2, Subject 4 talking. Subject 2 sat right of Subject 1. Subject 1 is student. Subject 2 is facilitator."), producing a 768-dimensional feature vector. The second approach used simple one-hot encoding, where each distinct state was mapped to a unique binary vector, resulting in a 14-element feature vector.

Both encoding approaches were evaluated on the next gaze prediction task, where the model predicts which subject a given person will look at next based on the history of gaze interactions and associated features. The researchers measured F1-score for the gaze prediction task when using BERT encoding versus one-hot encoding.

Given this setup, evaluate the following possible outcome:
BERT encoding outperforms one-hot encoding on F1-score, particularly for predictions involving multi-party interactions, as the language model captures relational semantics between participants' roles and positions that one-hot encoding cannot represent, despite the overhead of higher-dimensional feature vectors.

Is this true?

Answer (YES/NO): NO